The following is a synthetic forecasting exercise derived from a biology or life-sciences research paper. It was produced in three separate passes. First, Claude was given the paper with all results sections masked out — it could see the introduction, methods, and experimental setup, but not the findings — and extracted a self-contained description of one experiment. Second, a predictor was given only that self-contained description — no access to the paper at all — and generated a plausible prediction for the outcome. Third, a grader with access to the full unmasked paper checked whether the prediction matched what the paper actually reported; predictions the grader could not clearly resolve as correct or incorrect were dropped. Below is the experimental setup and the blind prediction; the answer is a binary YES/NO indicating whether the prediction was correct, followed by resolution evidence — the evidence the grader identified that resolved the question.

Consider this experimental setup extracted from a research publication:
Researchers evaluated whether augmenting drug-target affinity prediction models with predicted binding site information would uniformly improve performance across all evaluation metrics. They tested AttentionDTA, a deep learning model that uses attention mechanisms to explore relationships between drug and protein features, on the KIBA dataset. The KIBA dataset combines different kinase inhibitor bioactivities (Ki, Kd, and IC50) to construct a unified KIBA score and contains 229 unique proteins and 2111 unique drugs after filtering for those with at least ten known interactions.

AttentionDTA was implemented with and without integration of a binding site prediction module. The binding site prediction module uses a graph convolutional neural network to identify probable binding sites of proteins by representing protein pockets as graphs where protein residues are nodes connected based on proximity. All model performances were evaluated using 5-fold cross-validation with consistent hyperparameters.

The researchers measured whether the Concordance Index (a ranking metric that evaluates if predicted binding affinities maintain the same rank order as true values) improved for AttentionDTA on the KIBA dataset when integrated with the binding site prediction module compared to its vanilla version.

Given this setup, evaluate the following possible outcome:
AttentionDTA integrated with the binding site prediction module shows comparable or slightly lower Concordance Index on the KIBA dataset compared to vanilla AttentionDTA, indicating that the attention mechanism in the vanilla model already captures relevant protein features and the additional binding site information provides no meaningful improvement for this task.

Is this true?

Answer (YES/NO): YES